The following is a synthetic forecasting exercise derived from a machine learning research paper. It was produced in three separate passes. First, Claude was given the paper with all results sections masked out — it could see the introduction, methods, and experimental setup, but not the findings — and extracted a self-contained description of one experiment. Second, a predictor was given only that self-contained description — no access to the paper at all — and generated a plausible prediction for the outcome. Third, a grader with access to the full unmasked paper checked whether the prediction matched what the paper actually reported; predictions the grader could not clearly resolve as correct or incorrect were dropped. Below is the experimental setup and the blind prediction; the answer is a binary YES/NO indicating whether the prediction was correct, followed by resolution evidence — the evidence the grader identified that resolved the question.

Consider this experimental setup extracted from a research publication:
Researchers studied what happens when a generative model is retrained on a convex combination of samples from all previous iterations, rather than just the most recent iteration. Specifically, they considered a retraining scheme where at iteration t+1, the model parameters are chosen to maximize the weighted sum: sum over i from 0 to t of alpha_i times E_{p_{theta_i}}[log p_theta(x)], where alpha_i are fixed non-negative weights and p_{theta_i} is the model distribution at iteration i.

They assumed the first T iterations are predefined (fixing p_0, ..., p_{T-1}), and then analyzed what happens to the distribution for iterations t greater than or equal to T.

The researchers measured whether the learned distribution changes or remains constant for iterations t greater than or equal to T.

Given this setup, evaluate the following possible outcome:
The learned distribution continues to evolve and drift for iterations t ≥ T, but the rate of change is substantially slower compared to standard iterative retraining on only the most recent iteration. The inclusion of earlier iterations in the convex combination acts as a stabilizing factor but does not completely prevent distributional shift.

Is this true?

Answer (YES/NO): NO